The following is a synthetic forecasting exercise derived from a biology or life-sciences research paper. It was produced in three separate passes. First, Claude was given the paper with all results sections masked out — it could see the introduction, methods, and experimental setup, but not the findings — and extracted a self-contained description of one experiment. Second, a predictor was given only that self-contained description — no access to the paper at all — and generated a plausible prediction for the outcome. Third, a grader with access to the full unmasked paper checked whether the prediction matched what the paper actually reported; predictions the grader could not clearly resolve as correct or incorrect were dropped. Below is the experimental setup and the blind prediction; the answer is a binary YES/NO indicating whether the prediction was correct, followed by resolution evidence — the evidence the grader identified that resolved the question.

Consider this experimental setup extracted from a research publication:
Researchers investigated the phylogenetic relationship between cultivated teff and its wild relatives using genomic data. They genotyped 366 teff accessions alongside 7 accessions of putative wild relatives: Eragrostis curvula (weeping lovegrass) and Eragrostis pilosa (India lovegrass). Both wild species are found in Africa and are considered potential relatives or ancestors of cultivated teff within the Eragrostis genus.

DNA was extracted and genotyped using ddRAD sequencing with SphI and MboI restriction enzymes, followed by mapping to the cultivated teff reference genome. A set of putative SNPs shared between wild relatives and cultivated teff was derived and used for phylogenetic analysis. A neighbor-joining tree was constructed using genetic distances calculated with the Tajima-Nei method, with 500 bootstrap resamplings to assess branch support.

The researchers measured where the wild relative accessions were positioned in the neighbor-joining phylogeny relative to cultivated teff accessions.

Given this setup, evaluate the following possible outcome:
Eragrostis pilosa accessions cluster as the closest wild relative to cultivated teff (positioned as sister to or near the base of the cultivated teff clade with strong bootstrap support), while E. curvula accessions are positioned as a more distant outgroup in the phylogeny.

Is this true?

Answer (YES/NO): NO